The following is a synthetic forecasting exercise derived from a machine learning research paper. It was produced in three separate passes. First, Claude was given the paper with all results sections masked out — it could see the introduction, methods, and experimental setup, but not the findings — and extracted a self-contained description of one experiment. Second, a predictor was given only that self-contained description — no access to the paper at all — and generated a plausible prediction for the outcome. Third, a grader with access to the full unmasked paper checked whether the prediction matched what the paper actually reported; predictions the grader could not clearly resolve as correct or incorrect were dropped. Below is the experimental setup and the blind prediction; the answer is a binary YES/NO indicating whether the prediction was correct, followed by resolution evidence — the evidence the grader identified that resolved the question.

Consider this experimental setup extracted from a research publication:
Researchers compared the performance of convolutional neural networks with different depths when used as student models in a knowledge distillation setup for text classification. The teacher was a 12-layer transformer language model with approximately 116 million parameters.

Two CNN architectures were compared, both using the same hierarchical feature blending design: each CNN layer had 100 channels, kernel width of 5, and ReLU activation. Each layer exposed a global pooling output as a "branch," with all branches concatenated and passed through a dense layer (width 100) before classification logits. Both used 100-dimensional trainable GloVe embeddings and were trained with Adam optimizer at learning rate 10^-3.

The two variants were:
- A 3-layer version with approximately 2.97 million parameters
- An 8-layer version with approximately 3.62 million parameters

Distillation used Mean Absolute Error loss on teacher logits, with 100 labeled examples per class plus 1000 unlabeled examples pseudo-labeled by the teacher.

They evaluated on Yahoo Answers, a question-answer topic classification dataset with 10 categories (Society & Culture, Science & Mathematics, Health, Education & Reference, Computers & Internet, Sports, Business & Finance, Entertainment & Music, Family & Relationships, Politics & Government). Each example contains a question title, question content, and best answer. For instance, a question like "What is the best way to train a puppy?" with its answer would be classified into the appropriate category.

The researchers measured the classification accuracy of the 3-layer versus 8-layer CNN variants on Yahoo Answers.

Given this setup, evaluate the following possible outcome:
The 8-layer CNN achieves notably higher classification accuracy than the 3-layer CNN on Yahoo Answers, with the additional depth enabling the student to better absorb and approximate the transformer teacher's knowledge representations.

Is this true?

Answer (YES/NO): NO